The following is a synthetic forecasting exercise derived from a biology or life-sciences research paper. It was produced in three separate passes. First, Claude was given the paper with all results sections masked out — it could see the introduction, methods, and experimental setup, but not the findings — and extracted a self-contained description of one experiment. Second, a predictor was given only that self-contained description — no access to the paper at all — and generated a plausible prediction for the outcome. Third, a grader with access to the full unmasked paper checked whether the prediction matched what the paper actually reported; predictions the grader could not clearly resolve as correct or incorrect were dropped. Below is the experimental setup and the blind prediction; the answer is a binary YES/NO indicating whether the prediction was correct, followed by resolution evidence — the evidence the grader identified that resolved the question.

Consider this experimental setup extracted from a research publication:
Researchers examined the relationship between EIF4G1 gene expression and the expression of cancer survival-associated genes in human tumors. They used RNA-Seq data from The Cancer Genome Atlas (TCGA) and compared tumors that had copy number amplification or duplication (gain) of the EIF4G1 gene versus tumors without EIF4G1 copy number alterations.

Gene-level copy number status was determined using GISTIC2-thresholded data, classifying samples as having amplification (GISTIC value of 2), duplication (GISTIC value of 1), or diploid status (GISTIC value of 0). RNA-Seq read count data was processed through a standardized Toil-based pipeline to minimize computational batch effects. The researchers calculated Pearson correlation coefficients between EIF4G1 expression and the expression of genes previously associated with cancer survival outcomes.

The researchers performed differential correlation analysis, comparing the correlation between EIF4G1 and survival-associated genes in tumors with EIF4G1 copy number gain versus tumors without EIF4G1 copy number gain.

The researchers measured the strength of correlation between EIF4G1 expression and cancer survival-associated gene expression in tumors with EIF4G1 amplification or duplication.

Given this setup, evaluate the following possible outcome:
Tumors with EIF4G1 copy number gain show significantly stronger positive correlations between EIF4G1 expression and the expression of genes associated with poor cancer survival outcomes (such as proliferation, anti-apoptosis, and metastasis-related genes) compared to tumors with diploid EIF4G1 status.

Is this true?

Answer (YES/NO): YES